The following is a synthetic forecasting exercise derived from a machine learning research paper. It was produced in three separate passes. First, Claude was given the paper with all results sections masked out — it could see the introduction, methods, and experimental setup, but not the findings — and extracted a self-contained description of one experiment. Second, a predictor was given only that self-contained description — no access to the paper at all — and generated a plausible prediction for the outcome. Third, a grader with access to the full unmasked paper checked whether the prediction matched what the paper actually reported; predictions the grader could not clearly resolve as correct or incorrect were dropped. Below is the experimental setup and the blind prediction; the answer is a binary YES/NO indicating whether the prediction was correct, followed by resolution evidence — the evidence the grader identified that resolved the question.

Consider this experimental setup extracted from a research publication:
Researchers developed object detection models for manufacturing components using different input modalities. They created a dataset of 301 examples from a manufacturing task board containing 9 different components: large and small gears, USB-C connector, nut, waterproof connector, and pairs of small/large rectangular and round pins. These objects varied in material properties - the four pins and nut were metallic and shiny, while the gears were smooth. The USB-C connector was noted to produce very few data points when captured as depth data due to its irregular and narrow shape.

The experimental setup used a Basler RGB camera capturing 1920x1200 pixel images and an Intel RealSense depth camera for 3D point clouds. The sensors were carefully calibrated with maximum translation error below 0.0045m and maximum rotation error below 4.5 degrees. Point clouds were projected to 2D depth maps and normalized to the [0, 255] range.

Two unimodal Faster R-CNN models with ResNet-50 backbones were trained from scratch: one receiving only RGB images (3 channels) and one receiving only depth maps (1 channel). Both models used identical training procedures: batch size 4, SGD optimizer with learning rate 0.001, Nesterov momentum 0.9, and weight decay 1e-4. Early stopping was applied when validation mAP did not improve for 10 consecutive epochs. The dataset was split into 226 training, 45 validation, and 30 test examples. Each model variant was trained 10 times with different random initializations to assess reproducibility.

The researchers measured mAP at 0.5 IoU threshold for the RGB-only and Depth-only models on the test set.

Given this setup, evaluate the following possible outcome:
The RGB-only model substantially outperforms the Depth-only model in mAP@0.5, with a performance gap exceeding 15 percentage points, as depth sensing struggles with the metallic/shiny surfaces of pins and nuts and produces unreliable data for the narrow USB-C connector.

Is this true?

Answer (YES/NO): YES